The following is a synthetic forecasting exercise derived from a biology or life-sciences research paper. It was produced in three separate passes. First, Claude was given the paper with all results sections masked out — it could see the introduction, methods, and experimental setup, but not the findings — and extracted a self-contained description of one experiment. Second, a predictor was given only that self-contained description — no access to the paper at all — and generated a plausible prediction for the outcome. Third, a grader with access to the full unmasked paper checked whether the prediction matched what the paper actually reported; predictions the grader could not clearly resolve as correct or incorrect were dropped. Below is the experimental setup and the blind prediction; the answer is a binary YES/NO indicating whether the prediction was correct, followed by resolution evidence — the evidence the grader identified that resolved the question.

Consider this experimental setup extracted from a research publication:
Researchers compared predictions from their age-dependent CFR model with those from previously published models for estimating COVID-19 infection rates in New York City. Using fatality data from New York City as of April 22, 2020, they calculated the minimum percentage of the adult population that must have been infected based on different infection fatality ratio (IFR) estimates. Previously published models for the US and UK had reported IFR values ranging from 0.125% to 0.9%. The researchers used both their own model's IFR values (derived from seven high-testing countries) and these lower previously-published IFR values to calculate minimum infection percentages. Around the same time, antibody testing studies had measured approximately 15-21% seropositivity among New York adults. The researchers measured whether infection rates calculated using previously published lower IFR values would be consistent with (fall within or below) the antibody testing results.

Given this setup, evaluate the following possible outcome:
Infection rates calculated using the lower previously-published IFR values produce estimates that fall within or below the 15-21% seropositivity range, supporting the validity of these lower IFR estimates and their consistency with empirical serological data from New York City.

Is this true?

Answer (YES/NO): NO